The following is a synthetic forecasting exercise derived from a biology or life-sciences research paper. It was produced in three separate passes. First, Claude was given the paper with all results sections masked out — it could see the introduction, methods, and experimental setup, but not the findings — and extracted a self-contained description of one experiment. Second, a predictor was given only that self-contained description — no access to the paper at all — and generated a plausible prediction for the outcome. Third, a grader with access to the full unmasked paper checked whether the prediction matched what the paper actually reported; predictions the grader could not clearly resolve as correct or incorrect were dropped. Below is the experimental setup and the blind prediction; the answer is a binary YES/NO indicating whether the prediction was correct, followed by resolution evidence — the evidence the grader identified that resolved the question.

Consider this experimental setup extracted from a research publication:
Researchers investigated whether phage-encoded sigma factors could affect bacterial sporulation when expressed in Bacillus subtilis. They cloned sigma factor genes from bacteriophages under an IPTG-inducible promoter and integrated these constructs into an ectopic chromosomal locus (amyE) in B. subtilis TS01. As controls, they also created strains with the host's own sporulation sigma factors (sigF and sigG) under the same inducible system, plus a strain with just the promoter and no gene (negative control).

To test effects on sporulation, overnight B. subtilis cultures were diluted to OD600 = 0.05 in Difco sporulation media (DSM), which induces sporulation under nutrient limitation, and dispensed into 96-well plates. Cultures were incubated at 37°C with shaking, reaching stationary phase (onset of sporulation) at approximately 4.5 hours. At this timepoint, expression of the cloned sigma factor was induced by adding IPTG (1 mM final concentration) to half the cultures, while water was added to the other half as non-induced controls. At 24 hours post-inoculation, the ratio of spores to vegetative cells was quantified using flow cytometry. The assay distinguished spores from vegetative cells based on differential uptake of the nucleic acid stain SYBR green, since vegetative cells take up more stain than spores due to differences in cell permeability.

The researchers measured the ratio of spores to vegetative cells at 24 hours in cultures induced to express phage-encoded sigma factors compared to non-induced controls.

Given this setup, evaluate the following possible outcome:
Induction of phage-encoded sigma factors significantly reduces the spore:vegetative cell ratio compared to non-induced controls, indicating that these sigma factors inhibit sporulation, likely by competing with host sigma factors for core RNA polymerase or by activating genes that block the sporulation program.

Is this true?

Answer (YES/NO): NO